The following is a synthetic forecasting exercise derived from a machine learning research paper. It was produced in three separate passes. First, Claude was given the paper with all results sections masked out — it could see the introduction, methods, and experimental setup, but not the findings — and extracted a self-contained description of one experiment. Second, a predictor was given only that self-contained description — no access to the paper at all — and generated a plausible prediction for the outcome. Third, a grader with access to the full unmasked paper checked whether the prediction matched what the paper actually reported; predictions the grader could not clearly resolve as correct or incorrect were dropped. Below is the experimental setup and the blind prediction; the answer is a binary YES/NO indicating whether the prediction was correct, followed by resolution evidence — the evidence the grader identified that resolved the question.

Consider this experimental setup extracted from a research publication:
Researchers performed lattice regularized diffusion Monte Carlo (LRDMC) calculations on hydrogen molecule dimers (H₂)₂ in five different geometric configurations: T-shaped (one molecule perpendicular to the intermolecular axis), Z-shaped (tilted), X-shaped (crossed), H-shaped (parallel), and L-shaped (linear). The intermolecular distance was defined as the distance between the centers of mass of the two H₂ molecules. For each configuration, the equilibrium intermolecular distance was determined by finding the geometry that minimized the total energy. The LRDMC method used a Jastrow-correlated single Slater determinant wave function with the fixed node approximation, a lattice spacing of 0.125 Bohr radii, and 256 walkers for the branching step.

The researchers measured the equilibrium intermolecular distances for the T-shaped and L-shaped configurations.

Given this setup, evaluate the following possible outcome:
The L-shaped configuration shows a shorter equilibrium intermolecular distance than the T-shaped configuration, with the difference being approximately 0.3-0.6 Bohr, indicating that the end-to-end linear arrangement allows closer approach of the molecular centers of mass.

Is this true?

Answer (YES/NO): NO